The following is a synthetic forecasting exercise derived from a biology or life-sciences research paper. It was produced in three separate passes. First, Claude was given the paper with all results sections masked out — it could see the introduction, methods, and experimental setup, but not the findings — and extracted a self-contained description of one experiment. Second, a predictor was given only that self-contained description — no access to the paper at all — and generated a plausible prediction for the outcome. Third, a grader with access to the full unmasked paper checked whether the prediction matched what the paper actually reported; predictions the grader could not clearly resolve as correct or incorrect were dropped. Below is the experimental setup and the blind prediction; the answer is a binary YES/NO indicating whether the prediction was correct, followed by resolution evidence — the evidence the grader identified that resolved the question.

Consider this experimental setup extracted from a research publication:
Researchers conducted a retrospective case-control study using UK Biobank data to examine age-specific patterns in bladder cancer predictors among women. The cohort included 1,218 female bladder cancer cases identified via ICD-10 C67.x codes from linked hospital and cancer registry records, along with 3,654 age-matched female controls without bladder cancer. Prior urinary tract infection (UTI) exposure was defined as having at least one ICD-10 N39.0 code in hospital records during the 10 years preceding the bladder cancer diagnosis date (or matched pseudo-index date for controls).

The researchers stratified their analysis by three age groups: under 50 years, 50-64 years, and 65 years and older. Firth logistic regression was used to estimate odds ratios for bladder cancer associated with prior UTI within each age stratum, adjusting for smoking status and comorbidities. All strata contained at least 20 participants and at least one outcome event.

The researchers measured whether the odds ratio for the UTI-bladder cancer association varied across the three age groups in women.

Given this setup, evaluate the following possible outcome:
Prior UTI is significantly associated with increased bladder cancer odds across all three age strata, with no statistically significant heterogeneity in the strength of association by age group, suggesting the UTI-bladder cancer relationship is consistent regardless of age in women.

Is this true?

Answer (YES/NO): NO